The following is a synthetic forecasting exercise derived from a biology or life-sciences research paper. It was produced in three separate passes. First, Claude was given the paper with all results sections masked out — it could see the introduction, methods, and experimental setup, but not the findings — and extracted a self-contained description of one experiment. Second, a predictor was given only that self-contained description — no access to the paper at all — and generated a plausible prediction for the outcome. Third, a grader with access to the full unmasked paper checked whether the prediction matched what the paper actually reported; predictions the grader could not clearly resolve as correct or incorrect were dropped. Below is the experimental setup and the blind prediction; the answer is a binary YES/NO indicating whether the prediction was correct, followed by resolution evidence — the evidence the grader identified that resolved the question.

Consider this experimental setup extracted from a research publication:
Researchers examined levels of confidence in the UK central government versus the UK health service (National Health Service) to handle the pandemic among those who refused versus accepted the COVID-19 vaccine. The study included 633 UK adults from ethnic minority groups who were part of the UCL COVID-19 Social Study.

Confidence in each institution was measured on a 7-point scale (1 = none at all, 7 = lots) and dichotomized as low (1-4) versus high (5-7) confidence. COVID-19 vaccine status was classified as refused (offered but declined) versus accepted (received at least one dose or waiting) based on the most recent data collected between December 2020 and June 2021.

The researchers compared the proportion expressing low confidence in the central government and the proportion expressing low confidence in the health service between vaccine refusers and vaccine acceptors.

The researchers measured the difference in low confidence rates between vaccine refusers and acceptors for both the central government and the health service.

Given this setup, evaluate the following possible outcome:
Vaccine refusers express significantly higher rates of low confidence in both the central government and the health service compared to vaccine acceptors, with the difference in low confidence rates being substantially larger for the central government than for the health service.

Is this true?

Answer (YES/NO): NO